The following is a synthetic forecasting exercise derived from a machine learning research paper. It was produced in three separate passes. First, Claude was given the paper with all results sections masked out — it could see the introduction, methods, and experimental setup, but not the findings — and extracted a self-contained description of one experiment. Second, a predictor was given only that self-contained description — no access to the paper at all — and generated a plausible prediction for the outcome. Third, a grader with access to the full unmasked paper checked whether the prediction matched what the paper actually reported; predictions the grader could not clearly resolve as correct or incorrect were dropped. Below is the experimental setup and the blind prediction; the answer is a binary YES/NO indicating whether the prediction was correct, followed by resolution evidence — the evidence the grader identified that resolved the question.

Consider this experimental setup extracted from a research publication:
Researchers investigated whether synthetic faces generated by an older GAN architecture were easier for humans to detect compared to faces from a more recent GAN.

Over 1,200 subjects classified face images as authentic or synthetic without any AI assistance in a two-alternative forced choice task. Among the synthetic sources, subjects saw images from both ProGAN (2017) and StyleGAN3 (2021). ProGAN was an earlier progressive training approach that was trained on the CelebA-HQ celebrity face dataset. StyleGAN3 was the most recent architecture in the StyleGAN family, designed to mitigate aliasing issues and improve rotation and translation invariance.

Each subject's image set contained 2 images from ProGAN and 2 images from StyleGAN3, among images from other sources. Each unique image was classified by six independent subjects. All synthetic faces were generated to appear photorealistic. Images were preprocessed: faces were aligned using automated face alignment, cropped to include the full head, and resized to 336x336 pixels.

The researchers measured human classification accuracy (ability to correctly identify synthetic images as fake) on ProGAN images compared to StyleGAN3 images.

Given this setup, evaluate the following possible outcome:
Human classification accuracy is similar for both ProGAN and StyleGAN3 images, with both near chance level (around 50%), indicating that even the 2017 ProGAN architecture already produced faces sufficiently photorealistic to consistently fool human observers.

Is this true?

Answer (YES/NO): NO